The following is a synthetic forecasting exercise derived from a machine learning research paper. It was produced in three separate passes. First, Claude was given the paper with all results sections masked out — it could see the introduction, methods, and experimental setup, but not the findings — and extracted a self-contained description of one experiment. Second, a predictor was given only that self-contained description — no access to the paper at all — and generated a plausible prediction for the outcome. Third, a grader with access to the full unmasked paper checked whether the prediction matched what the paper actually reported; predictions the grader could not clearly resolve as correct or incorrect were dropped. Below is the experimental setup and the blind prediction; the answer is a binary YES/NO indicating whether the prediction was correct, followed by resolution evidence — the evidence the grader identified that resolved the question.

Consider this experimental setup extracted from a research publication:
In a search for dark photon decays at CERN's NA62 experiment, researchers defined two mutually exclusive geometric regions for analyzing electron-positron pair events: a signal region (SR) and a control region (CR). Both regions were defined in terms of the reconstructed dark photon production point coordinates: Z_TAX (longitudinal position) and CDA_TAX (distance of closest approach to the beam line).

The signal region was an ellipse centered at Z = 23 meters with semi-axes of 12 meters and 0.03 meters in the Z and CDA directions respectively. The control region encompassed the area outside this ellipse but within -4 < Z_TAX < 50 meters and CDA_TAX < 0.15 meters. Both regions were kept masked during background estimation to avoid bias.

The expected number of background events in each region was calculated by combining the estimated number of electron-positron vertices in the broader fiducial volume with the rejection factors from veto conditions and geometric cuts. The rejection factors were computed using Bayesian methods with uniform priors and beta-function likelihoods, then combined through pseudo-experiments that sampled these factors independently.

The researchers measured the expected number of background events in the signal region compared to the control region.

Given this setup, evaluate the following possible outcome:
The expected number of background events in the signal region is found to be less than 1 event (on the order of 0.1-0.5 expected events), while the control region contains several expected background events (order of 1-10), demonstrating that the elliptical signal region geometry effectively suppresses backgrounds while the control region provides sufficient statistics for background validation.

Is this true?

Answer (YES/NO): NO